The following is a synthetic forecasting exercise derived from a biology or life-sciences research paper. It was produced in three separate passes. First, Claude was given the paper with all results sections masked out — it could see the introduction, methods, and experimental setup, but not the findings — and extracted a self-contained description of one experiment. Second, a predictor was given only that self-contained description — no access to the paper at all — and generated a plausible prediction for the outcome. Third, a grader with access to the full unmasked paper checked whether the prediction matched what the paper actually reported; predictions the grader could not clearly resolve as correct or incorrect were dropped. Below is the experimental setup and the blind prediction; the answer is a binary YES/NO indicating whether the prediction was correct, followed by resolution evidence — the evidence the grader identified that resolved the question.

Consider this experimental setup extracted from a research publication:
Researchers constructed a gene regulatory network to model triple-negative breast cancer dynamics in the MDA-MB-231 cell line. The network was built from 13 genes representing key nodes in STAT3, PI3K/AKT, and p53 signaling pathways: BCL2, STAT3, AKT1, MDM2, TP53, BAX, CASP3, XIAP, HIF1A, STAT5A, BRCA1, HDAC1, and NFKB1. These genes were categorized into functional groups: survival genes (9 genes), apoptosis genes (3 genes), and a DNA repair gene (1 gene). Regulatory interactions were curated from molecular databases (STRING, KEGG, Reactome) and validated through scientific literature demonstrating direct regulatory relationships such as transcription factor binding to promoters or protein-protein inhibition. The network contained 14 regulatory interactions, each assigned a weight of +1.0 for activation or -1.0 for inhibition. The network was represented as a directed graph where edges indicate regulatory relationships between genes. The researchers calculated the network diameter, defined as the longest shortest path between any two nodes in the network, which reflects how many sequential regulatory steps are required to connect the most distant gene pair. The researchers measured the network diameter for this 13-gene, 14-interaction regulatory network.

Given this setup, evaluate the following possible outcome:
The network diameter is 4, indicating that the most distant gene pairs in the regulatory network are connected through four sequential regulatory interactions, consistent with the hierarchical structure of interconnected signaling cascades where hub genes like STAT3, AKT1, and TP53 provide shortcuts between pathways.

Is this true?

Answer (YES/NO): YES